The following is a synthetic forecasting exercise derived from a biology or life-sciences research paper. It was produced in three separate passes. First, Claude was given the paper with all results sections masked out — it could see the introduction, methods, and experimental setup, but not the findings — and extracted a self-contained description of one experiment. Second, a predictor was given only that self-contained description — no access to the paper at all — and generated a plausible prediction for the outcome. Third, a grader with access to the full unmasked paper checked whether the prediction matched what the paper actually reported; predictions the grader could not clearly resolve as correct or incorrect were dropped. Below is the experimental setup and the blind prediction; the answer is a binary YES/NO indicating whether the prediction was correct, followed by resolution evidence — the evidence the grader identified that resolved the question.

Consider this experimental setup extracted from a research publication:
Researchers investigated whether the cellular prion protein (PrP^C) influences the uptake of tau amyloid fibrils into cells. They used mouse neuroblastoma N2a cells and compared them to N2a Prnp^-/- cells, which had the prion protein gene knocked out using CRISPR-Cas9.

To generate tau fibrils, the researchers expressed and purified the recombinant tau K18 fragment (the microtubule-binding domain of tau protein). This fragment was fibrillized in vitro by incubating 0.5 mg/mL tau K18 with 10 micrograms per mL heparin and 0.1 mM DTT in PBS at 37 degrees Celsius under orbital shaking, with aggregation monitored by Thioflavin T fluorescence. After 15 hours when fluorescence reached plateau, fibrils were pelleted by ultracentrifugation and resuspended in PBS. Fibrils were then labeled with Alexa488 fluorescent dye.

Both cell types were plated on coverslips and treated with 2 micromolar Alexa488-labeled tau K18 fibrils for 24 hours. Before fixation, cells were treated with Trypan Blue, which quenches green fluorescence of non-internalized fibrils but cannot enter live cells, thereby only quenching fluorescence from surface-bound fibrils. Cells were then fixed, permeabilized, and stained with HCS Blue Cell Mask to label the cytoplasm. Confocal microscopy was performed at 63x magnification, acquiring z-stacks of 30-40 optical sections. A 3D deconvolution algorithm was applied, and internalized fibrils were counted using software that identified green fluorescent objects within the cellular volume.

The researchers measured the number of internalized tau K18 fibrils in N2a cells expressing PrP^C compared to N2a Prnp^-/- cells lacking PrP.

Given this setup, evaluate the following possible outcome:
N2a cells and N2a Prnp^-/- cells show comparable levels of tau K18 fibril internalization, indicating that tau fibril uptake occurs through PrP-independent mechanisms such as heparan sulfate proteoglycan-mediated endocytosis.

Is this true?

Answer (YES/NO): NO